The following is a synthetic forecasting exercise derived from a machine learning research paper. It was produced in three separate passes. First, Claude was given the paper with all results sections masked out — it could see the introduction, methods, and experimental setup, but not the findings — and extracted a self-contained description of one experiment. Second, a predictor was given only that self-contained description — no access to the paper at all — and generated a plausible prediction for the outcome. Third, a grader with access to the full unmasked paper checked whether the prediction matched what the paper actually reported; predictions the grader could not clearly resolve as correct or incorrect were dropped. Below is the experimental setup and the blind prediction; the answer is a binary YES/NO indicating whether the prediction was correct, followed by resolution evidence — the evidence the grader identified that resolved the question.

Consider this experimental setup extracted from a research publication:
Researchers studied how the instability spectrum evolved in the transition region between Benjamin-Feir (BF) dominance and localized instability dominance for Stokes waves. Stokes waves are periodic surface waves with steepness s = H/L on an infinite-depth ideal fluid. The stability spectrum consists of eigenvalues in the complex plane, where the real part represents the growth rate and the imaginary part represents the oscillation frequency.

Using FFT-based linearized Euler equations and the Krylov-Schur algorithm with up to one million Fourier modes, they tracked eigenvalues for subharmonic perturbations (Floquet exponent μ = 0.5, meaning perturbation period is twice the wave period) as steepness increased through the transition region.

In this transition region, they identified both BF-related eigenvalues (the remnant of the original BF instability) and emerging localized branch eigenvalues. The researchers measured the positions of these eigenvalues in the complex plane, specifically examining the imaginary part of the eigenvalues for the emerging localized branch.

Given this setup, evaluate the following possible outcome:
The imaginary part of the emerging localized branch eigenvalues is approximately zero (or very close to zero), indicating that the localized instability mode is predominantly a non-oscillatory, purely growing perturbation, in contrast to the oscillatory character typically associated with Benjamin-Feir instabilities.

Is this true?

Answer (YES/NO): YES